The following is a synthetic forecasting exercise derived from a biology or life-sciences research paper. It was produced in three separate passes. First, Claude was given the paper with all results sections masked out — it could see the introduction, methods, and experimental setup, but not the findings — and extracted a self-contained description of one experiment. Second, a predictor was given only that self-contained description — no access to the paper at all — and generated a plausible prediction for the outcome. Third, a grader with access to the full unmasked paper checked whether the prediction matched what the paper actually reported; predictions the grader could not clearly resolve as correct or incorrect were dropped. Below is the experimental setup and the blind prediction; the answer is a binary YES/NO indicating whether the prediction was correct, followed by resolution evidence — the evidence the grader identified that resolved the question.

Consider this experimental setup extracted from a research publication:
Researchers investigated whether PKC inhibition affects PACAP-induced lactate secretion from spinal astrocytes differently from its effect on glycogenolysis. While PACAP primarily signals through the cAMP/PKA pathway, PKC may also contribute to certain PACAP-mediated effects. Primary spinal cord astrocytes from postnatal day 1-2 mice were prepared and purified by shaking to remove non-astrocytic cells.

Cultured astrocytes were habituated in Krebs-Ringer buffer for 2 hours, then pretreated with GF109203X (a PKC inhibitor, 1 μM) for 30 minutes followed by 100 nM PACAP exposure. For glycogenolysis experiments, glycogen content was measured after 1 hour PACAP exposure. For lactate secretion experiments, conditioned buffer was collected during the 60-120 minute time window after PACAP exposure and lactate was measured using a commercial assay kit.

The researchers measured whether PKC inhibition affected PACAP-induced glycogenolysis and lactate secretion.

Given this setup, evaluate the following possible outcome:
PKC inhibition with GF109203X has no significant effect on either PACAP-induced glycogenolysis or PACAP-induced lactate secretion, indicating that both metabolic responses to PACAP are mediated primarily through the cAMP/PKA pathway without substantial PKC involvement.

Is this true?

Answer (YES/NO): NO